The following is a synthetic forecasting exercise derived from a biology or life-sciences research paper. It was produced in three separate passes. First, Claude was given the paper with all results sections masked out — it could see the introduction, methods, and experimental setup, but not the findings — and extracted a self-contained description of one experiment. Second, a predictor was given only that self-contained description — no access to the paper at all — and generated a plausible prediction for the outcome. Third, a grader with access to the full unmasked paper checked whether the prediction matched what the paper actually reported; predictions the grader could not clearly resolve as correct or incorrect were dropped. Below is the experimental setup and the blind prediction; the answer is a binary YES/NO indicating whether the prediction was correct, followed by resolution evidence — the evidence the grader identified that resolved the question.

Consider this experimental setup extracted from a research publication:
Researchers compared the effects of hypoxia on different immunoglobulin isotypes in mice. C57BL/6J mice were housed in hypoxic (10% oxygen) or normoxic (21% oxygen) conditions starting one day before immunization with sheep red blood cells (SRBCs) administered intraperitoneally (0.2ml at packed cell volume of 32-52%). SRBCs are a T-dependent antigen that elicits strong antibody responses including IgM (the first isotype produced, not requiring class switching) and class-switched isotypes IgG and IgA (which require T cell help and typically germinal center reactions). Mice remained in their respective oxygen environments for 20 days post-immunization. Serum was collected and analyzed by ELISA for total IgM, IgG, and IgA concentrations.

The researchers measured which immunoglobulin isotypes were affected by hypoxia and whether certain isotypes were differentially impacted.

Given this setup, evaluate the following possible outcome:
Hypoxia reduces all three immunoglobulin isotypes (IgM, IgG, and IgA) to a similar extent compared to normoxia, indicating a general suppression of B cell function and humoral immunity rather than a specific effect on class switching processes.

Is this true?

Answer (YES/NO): NO